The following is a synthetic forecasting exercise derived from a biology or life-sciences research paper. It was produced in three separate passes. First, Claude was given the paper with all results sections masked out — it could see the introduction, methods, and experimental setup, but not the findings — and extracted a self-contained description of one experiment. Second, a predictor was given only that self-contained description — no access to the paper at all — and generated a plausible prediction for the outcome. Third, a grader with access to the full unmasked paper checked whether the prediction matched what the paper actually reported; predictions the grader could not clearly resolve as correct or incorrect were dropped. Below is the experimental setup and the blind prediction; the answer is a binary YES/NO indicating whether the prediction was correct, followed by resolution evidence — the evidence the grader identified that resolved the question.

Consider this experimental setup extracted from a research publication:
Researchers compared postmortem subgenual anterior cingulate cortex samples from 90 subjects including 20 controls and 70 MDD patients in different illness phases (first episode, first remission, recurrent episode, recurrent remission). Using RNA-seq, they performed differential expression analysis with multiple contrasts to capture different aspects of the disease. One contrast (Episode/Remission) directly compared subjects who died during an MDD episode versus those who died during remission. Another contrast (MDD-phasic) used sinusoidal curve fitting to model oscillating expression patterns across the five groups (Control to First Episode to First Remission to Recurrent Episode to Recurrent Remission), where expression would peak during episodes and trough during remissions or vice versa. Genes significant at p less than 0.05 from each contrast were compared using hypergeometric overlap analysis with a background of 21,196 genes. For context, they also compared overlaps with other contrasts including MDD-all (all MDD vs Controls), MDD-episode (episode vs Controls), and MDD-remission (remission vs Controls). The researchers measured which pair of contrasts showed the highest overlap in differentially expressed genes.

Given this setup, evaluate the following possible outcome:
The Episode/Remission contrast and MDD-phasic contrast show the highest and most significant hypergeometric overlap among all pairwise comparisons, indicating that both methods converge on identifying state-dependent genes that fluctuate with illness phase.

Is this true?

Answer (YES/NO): YES